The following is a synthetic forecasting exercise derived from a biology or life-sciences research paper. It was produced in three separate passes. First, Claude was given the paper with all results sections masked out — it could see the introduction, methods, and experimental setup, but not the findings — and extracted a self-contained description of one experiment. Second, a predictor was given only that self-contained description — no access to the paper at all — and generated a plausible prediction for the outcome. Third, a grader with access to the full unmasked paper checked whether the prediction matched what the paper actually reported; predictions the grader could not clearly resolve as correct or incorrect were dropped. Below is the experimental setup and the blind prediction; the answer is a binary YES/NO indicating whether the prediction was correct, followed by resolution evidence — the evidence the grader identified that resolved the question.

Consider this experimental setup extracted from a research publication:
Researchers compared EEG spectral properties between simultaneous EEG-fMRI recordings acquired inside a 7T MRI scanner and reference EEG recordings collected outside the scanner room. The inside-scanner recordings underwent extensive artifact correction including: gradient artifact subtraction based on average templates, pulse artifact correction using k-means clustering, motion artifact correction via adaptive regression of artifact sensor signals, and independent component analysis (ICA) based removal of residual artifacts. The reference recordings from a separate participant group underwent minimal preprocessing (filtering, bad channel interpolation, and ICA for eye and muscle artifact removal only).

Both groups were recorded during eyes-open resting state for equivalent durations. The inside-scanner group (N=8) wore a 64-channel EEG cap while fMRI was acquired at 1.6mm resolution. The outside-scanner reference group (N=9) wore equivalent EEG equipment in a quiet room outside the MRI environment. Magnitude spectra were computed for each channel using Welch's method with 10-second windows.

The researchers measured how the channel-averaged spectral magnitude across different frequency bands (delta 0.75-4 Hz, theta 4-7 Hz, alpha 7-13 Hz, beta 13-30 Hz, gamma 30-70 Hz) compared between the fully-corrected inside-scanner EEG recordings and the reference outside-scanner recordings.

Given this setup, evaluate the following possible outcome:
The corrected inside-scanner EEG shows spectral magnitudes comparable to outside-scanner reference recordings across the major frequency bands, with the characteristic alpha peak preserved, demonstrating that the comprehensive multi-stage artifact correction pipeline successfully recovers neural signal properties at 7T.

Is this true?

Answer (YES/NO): YES